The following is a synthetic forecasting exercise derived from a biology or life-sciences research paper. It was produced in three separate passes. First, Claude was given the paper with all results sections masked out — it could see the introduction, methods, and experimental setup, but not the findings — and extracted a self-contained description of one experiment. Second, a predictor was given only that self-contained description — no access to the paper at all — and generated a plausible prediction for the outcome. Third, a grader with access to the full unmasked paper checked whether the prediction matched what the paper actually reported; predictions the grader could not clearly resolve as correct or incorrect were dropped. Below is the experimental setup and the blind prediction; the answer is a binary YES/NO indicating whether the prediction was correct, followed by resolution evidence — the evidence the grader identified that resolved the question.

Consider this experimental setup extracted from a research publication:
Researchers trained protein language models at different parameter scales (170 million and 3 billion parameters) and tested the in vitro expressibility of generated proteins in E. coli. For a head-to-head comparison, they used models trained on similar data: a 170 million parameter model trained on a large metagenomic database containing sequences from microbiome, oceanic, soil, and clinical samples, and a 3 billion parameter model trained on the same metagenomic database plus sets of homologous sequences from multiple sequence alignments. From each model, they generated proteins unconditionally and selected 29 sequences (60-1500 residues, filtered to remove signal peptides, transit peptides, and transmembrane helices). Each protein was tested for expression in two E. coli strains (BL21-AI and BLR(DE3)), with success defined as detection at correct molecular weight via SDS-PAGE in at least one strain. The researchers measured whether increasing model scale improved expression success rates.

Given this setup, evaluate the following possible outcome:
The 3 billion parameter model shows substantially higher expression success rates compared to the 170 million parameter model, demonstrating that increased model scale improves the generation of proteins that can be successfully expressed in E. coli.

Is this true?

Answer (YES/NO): NO